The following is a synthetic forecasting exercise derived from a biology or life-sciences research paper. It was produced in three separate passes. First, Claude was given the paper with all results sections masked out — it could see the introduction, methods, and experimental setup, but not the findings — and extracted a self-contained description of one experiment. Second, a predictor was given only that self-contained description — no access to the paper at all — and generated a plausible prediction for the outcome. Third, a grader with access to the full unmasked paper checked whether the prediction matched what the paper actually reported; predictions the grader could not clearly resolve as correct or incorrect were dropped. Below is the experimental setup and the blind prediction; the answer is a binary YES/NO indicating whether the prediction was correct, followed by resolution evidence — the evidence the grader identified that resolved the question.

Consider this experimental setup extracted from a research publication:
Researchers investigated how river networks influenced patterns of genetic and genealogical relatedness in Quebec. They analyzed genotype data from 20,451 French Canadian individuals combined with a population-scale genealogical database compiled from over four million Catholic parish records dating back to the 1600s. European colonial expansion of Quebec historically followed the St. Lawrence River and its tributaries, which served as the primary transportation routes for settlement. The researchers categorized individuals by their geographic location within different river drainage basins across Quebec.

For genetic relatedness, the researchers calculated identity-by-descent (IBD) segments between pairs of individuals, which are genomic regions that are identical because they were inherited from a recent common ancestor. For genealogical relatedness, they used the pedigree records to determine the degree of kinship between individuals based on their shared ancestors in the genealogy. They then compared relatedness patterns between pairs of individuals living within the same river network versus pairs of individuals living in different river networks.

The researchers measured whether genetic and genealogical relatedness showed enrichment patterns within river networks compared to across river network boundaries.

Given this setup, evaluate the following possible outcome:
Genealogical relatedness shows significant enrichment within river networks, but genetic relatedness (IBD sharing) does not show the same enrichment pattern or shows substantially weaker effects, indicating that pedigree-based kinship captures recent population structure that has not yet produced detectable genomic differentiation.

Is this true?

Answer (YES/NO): NO